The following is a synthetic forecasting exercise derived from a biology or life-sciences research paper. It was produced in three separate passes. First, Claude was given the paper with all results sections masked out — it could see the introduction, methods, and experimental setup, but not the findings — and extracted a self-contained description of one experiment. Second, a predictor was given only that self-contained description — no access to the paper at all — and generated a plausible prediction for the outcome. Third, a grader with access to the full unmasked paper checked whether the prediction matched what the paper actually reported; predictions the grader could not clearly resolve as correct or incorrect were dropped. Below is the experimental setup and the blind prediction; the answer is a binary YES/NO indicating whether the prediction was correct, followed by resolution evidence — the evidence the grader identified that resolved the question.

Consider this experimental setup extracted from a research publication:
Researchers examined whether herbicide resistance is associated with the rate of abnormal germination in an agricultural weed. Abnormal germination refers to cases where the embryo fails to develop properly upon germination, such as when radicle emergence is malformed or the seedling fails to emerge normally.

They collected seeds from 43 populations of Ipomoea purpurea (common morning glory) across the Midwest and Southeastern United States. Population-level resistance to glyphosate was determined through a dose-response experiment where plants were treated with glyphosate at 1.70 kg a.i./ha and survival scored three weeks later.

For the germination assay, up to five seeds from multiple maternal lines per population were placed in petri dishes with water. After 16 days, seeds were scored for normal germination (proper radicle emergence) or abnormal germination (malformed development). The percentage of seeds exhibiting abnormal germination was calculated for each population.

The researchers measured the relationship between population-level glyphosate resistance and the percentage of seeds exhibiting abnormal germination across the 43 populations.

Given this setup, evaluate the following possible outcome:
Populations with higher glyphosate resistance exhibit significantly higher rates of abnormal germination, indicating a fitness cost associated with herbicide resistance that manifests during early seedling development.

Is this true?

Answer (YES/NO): YES